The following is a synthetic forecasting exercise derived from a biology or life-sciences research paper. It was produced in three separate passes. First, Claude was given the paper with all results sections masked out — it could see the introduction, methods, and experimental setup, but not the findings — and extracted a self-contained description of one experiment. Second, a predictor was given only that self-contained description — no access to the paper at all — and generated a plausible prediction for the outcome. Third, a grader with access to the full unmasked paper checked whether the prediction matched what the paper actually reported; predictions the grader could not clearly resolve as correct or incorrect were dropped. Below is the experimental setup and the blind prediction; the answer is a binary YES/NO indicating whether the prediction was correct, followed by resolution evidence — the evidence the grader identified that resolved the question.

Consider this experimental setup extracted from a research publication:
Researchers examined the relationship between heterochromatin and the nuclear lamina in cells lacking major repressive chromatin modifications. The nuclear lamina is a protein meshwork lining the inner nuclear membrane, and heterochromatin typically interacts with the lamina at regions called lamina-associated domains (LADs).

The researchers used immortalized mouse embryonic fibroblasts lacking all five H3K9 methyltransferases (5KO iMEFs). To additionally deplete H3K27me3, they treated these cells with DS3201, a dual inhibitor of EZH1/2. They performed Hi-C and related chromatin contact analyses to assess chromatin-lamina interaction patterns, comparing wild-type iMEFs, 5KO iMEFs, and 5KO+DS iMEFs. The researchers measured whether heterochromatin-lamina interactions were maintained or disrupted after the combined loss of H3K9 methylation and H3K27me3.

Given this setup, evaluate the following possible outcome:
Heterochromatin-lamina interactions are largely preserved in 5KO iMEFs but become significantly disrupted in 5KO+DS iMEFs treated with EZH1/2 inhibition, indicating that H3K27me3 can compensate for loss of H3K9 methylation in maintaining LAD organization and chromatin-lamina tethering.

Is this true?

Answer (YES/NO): YES